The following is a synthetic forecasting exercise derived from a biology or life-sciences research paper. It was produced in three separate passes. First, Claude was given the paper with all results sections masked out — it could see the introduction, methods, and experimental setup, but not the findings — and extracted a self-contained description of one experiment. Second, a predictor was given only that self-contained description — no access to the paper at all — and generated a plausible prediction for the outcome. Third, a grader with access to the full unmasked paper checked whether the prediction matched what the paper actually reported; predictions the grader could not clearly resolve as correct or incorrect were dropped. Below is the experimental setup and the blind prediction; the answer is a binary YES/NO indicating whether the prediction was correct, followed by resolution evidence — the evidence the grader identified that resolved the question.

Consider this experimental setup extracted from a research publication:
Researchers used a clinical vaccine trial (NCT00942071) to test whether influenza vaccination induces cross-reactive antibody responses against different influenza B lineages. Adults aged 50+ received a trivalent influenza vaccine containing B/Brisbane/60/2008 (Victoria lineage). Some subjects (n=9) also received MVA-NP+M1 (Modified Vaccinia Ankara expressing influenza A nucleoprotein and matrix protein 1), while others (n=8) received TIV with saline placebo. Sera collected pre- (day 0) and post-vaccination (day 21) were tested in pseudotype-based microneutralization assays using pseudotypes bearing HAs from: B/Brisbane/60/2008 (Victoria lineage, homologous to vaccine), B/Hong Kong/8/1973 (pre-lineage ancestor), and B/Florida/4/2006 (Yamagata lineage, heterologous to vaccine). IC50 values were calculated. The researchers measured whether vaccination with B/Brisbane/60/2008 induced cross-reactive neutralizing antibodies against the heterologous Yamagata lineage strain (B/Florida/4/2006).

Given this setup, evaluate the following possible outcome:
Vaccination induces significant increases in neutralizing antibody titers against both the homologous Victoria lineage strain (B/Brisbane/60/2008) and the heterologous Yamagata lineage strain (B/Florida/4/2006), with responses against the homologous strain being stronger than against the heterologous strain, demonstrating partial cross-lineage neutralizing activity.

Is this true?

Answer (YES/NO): NO